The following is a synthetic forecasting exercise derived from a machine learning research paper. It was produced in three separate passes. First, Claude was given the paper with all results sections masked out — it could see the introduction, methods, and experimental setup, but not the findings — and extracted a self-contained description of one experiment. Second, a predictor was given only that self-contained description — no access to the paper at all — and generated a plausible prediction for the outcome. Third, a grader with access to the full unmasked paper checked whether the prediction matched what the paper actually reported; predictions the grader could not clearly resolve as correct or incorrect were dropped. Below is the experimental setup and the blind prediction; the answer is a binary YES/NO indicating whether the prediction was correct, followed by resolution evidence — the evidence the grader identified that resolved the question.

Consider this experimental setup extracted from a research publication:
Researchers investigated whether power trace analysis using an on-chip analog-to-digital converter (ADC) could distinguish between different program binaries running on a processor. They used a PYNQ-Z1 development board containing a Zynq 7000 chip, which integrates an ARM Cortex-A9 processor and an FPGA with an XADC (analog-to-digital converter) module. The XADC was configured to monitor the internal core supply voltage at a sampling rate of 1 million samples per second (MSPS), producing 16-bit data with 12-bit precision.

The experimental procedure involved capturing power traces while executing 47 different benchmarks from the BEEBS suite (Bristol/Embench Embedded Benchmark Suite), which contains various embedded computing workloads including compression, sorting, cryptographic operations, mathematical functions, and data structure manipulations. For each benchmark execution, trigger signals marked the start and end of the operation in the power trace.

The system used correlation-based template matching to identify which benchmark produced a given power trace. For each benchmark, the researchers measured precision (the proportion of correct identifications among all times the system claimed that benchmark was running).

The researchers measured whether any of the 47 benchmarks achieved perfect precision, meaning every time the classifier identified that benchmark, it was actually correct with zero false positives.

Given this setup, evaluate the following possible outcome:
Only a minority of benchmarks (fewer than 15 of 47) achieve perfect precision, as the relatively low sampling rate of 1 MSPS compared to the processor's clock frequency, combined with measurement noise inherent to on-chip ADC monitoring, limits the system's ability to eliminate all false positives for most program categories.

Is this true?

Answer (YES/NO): YES